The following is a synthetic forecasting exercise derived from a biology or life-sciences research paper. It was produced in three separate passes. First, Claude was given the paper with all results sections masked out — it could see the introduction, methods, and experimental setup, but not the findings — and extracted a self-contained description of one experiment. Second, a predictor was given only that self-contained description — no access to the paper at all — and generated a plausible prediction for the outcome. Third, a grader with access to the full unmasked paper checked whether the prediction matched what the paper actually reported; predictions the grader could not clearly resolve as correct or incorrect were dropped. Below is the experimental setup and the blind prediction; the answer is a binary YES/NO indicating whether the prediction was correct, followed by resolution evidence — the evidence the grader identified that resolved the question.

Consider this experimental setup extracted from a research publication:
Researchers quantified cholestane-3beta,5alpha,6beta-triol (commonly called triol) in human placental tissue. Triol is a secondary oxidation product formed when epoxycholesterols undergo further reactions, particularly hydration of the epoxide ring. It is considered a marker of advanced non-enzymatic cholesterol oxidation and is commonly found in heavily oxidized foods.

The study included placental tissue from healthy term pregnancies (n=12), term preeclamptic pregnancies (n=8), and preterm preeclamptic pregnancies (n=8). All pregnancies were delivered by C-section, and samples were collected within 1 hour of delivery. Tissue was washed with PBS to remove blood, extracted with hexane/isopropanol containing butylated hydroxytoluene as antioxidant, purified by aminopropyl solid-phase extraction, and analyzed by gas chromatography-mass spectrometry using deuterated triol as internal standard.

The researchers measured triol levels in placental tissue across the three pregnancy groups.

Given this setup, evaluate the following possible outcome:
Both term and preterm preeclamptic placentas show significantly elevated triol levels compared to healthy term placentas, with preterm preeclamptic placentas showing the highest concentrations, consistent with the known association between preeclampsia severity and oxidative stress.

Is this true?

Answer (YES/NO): NO